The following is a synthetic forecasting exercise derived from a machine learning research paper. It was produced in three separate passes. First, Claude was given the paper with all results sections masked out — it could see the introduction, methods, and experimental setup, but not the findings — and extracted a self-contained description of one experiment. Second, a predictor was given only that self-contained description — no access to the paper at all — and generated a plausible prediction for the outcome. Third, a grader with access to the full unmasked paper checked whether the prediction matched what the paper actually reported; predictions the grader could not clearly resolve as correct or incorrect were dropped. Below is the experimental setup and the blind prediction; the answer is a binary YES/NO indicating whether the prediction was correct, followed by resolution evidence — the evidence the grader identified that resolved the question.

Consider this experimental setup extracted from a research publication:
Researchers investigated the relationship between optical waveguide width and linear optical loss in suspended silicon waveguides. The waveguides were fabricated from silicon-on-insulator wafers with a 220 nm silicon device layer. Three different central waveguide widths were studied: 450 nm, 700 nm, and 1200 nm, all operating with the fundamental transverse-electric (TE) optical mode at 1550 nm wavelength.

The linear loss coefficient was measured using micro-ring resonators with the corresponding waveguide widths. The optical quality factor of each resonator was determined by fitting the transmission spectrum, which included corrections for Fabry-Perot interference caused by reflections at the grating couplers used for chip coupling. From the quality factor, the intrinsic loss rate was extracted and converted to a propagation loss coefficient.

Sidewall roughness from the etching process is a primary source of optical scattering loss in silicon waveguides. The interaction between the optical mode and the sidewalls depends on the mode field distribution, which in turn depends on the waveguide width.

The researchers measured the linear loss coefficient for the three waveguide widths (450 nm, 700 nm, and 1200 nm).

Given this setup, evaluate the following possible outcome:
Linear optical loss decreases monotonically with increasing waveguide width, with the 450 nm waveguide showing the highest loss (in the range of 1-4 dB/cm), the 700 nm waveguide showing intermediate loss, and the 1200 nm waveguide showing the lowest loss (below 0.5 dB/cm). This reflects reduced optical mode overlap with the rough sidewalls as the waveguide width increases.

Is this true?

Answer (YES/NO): YES